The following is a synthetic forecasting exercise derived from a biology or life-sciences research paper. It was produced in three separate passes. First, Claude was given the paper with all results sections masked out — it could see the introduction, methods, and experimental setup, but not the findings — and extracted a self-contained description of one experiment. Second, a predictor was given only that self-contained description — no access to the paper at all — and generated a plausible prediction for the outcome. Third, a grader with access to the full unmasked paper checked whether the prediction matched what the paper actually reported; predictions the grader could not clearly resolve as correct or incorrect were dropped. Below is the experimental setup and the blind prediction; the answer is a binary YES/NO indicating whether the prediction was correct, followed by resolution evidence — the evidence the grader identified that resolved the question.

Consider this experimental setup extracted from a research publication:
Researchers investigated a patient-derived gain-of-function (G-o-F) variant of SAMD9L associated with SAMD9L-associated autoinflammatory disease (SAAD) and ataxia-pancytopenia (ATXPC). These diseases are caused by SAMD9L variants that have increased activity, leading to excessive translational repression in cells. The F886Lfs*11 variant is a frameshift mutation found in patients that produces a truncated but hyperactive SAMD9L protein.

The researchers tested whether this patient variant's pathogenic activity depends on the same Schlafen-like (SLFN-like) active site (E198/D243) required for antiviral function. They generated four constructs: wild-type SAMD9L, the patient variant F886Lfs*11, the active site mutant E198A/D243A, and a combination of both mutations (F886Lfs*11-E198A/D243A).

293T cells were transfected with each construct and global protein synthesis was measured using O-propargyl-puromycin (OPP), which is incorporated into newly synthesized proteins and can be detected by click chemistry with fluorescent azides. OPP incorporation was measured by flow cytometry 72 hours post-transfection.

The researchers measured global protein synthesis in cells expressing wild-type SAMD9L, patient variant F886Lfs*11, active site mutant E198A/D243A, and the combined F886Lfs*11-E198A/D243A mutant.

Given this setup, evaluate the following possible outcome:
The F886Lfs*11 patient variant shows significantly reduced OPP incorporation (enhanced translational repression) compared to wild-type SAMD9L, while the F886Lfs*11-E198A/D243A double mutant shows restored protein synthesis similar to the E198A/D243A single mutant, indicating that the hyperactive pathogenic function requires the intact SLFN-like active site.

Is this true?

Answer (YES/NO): YES